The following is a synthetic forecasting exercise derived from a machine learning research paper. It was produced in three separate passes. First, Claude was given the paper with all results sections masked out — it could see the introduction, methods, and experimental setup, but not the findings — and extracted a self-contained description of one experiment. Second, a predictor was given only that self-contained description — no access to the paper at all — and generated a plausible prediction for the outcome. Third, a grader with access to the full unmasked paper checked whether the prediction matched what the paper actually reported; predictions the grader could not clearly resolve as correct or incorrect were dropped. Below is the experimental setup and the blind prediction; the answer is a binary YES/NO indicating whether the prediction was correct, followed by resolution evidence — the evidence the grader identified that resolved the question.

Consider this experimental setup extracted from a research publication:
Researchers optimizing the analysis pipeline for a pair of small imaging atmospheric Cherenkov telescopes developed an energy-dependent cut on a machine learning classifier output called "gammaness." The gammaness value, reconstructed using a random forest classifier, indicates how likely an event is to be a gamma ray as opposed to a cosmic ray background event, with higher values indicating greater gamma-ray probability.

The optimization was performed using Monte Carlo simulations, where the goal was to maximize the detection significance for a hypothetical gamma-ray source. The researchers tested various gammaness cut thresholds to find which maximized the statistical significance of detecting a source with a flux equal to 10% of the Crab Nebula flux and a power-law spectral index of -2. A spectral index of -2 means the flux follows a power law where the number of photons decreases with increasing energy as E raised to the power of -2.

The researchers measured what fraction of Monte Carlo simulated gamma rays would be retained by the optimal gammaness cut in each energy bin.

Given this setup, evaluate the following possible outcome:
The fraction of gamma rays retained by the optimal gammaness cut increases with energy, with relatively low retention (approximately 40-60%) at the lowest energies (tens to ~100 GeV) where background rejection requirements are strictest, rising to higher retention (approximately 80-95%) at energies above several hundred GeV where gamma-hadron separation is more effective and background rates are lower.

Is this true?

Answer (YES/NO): NO